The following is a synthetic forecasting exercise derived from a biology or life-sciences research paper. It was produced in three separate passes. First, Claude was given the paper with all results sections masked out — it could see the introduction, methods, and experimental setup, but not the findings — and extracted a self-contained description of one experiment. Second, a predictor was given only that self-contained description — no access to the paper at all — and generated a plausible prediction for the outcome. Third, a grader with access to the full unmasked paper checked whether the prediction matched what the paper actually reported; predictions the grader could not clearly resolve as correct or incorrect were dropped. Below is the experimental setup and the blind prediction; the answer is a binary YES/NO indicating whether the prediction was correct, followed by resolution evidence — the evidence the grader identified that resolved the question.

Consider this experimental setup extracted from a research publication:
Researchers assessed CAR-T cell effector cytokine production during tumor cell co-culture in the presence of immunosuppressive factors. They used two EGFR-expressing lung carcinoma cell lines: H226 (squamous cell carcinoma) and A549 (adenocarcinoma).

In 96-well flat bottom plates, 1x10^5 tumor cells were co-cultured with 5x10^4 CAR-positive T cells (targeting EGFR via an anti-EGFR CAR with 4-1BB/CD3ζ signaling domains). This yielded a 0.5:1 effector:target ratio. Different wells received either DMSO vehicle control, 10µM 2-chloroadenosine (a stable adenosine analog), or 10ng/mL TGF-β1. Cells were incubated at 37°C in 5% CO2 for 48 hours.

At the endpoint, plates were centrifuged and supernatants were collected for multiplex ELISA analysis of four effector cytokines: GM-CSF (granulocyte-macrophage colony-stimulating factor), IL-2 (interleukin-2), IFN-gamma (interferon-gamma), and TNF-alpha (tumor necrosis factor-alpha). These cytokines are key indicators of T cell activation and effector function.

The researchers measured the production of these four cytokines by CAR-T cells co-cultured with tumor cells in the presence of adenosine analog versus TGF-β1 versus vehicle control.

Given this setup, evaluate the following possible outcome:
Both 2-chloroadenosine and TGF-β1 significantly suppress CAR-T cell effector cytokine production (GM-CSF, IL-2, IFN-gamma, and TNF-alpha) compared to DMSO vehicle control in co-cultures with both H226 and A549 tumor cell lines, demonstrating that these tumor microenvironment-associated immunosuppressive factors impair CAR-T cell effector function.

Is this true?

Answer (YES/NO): YES